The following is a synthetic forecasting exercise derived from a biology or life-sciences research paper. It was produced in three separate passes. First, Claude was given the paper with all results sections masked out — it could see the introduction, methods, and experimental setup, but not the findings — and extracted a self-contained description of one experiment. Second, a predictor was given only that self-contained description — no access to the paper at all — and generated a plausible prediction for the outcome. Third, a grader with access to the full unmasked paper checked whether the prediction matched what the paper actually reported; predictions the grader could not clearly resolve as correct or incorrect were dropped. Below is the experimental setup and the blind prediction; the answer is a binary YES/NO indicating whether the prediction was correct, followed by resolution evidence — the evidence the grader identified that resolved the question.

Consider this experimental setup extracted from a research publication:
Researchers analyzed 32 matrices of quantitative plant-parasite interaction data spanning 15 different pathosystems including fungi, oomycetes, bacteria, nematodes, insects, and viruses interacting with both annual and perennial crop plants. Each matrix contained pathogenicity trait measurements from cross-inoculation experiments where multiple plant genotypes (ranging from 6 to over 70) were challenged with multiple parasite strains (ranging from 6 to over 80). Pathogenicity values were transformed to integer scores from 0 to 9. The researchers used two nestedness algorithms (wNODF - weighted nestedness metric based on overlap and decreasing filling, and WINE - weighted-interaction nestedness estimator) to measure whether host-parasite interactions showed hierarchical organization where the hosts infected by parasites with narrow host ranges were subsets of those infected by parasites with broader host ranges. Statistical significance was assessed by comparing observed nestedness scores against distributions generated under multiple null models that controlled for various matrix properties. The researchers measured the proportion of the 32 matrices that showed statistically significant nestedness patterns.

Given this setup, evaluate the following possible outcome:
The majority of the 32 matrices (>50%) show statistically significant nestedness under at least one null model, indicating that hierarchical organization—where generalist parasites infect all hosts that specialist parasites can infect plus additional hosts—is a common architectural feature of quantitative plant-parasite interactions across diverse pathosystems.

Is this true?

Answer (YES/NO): YES